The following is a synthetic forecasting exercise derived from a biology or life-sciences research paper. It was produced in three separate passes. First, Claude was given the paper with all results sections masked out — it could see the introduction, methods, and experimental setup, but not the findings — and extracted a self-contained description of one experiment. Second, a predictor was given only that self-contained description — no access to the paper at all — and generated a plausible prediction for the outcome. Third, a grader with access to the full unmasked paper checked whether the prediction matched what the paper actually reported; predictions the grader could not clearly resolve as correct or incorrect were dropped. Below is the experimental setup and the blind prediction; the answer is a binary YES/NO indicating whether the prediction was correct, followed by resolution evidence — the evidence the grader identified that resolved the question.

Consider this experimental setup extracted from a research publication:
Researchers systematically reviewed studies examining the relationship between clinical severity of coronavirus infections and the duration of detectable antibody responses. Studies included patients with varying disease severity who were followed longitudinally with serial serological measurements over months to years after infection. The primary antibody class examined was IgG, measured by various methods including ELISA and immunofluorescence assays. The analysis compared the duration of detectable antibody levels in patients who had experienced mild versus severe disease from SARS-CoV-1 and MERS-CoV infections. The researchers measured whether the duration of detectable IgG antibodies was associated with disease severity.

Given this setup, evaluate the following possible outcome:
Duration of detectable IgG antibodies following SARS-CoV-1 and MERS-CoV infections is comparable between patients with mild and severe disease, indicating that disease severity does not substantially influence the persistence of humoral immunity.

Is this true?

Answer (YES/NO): NO